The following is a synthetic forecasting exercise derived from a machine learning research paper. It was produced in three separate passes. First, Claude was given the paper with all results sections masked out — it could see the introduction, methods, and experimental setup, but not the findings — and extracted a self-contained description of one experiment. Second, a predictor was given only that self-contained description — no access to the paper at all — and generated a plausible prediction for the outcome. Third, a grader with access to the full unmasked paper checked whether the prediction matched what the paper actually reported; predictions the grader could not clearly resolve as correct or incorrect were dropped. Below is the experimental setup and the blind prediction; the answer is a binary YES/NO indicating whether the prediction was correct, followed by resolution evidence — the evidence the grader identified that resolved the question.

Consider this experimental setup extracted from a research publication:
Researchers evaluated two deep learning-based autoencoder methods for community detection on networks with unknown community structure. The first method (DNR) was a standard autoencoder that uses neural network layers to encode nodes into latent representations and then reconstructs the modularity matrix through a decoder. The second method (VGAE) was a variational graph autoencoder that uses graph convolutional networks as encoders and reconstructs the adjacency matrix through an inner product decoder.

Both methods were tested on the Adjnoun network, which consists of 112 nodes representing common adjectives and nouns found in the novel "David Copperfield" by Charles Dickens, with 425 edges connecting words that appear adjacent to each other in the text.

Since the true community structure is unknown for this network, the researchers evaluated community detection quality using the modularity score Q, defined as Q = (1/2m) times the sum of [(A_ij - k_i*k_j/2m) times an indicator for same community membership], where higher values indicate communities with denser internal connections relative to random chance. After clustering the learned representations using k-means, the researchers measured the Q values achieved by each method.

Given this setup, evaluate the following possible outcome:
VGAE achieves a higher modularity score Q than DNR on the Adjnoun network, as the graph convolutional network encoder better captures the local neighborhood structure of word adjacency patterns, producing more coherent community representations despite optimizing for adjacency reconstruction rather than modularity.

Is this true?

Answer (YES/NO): YES